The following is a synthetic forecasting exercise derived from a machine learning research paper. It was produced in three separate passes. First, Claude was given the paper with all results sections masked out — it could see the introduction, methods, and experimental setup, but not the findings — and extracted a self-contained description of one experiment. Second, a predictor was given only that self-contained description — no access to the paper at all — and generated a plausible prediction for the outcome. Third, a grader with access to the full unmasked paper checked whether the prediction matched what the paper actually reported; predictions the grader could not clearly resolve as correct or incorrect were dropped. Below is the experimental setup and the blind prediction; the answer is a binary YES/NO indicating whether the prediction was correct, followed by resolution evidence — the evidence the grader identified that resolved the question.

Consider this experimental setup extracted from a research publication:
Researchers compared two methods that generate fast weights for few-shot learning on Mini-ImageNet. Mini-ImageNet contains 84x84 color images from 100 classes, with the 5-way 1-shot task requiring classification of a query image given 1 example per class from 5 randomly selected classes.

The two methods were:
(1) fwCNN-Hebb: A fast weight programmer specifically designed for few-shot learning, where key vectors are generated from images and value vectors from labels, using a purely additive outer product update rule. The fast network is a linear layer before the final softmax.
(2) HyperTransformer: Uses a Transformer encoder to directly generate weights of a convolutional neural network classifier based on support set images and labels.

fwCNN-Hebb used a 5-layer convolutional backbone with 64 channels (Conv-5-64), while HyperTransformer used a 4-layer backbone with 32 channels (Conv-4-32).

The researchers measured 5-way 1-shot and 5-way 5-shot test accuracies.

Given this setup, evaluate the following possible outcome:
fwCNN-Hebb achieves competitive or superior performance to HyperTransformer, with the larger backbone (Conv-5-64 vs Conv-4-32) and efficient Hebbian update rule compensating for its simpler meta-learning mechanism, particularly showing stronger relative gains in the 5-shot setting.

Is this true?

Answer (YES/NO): NO